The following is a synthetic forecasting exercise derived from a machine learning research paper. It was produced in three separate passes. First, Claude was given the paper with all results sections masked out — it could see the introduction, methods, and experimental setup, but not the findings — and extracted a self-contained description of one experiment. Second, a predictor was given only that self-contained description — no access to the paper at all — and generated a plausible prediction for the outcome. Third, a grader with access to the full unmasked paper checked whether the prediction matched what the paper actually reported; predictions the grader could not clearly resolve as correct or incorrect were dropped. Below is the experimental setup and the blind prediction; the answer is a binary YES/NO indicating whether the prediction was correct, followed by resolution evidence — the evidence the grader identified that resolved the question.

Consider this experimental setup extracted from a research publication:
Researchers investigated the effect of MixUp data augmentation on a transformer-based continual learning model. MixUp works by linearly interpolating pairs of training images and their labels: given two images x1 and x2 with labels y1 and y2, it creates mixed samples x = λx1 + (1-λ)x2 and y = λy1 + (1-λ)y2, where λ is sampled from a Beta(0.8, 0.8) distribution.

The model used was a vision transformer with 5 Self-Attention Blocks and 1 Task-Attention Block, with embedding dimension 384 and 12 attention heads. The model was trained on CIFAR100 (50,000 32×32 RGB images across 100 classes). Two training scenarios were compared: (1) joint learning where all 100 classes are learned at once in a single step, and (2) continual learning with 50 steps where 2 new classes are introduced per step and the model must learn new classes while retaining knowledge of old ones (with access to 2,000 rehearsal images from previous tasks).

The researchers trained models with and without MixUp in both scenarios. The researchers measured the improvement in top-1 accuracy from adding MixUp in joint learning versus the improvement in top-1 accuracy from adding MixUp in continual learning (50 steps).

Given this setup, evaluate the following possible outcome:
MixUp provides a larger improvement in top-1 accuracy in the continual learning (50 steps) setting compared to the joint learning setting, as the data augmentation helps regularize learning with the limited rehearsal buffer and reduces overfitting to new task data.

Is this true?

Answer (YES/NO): YES